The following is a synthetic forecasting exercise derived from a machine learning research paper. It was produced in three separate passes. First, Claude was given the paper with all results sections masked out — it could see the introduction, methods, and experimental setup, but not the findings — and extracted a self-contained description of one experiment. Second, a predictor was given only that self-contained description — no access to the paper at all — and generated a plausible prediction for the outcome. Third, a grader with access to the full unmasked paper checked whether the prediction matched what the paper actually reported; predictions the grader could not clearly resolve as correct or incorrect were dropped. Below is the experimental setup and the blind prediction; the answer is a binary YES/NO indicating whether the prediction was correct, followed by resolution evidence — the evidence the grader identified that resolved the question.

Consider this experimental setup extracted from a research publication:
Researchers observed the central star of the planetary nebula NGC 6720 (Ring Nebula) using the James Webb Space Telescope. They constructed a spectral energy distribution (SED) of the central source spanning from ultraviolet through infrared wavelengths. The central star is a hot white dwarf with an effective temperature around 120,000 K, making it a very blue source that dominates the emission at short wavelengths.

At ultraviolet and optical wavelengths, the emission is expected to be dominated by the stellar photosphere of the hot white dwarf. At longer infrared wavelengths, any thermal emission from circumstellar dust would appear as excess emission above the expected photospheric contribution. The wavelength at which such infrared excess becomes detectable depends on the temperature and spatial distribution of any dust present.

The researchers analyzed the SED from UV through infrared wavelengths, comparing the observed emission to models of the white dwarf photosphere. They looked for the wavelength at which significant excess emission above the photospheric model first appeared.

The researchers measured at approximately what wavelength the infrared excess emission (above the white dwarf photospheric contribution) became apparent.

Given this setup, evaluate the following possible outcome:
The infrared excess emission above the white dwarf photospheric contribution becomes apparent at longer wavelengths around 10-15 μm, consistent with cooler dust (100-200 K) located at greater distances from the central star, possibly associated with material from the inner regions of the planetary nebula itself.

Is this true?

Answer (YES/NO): NO